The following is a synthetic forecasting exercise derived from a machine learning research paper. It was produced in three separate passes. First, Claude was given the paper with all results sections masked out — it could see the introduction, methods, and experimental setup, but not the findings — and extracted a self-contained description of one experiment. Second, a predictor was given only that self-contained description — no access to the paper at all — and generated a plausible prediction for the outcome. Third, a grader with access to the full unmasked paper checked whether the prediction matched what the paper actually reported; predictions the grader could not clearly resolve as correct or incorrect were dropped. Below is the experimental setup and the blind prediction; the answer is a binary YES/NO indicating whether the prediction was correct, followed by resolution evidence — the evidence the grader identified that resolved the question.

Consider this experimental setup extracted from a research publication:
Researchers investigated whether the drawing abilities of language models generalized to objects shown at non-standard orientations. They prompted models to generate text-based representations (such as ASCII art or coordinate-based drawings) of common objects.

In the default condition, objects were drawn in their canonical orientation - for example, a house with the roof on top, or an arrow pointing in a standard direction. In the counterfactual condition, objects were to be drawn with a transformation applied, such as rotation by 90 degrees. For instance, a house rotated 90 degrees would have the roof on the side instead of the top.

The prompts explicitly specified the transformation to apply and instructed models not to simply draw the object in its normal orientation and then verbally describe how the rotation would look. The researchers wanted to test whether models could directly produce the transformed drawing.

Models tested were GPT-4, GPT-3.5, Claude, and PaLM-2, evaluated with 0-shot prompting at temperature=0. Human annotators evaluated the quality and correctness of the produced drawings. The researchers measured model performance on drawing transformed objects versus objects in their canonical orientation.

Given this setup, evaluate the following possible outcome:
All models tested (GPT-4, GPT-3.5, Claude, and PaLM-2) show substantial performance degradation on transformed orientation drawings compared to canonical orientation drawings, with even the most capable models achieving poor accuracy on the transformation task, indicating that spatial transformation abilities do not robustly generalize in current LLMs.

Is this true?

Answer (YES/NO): NO